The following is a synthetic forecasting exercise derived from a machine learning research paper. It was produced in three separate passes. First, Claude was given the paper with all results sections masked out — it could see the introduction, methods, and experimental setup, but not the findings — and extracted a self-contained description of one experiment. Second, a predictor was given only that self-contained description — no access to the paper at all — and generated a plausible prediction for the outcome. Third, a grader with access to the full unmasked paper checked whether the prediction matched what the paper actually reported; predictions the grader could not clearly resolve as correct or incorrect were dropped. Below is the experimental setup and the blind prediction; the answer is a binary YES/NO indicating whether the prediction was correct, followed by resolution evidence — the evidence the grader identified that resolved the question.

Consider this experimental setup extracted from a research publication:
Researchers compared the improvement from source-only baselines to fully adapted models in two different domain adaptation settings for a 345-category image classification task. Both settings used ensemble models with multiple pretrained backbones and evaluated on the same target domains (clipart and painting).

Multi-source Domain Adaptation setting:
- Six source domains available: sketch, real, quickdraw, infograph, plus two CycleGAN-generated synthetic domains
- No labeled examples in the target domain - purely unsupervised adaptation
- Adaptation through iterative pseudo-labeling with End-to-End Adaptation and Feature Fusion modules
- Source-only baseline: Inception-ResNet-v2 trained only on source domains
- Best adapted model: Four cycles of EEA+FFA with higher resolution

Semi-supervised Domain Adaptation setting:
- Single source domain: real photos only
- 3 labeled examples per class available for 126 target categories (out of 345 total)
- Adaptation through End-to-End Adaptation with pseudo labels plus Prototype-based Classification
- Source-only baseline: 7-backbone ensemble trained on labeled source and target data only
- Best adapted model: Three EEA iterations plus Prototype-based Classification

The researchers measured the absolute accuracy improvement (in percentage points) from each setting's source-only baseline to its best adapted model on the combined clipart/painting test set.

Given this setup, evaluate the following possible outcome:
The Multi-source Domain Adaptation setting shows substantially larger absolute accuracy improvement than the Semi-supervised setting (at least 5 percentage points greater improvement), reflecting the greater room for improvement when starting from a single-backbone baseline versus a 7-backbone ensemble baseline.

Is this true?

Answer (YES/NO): YES